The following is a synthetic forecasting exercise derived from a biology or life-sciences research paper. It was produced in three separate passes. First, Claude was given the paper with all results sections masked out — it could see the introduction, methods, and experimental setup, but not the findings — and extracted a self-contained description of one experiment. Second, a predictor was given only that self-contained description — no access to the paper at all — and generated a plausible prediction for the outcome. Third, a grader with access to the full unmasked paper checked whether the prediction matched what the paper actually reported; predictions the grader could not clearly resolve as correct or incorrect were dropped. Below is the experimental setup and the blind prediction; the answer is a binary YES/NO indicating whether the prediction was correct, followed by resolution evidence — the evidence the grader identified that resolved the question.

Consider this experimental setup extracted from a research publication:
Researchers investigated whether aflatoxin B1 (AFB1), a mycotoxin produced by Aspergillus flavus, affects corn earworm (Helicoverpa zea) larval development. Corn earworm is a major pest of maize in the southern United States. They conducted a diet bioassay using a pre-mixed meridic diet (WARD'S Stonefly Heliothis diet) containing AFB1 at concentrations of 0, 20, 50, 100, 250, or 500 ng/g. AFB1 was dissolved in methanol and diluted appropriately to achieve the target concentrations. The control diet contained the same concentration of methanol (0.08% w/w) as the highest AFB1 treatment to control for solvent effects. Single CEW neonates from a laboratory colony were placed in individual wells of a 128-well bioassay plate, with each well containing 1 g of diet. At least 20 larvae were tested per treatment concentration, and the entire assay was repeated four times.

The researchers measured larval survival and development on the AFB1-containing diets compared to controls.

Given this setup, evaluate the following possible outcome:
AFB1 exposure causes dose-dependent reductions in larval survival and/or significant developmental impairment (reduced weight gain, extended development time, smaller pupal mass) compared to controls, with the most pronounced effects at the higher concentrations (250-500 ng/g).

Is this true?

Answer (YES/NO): NO